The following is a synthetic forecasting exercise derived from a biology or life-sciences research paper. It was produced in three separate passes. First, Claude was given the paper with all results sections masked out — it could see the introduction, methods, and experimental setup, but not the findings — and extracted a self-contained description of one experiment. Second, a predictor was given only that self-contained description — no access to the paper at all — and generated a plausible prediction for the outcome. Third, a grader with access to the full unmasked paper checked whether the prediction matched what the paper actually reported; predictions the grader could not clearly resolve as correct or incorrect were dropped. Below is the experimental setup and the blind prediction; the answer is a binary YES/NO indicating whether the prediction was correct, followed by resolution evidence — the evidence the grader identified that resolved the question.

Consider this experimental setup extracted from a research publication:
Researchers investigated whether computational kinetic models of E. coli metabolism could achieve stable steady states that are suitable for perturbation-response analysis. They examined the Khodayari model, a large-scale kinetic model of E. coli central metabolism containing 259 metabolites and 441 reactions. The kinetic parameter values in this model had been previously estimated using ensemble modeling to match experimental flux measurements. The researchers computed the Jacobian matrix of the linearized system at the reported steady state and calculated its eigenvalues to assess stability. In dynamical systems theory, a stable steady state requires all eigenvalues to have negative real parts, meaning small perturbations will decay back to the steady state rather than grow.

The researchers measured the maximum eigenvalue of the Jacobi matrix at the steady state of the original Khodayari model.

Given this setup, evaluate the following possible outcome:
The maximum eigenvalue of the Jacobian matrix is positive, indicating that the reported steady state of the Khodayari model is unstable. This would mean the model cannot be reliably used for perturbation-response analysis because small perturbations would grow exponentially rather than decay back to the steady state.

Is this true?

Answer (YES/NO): YES